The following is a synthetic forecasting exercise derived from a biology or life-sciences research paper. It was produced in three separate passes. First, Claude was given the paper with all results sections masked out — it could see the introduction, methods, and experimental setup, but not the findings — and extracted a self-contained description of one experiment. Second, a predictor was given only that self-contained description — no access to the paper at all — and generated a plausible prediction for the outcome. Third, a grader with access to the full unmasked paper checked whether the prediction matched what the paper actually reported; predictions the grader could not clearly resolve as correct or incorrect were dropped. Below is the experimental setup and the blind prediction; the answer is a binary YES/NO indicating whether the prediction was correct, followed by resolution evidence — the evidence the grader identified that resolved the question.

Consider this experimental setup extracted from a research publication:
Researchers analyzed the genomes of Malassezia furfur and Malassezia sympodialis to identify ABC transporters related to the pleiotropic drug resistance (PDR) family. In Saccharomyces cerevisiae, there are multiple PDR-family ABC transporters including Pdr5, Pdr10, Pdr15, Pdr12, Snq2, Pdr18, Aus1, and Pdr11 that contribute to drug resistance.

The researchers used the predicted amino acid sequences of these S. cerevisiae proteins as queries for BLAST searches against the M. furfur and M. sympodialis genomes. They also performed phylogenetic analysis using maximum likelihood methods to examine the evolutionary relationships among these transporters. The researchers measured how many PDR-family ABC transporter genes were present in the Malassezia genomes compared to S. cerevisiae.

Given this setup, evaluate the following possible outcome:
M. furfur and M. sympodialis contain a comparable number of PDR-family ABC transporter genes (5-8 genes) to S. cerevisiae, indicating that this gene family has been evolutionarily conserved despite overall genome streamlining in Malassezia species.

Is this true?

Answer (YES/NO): NO